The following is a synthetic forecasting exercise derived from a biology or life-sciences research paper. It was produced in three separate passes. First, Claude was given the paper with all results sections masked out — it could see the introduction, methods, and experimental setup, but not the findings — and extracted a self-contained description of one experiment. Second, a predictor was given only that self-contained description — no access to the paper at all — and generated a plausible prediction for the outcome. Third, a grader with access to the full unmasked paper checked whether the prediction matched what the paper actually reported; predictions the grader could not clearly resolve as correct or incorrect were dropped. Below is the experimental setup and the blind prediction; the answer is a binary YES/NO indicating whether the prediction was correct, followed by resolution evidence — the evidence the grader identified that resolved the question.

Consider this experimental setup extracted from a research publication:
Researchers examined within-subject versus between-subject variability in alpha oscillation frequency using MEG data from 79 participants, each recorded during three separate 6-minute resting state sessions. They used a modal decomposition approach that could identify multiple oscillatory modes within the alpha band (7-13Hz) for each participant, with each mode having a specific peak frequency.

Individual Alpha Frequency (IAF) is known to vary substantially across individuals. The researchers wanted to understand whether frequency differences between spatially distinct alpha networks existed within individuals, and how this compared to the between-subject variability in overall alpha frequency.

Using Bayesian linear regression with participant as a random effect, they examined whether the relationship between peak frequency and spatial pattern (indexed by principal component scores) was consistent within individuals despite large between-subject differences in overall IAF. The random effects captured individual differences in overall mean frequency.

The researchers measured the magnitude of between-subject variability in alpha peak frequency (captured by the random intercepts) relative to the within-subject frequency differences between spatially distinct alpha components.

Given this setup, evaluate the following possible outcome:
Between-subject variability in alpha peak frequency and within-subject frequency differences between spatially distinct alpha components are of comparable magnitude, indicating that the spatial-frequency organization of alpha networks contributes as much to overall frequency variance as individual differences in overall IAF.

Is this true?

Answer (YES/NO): NO